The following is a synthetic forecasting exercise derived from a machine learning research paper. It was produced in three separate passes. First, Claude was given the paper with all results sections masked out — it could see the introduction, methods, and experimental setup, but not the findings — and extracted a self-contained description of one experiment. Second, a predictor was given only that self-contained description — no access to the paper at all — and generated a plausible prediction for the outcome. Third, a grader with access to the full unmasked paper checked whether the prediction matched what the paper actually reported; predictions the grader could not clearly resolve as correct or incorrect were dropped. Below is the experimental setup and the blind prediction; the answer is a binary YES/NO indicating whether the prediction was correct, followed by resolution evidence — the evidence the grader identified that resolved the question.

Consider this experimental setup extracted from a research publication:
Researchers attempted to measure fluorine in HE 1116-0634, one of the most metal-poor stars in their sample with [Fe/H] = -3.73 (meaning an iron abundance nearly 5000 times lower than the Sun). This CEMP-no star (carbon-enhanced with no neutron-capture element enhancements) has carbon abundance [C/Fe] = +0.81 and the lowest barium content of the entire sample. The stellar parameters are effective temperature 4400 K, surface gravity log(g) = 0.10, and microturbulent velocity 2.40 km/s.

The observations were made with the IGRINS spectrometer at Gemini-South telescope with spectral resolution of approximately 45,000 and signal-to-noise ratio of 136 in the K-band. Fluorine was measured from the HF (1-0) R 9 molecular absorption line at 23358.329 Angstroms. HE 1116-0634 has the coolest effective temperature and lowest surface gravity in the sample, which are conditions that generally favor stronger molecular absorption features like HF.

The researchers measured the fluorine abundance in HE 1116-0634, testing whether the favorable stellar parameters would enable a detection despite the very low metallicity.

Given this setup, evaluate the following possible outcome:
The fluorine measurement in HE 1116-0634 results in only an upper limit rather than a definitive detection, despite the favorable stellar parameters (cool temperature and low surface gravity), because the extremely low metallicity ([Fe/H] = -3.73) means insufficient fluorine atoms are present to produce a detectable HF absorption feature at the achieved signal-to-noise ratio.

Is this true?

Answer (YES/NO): YES